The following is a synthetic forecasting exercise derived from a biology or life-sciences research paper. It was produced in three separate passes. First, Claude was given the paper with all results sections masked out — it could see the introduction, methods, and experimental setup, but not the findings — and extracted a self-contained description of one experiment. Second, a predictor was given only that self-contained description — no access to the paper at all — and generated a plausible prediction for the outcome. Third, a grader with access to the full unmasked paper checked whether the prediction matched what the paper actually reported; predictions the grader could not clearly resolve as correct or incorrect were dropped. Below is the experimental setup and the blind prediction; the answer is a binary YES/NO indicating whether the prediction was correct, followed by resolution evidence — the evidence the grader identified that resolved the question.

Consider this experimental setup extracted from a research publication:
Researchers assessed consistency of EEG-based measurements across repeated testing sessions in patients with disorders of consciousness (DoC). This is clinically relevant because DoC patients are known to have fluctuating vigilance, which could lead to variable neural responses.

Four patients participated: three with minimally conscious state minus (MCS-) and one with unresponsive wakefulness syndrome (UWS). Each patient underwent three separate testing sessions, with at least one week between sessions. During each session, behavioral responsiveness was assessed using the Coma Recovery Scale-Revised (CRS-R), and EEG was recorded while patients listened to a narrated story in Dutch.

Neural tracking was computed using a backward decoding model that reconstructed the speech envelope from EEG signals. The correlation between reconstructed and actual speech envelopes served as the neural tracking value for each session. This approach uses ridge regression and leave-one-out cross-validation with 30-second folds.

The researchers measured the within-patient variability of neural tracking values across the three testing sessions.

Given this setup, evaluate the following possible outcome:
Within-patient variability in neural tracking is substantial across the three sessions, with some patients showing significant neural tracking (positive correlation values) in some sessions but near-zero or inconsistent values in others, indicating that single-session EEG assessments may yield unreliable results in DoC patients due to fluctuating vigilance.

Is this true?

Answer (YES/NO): NO